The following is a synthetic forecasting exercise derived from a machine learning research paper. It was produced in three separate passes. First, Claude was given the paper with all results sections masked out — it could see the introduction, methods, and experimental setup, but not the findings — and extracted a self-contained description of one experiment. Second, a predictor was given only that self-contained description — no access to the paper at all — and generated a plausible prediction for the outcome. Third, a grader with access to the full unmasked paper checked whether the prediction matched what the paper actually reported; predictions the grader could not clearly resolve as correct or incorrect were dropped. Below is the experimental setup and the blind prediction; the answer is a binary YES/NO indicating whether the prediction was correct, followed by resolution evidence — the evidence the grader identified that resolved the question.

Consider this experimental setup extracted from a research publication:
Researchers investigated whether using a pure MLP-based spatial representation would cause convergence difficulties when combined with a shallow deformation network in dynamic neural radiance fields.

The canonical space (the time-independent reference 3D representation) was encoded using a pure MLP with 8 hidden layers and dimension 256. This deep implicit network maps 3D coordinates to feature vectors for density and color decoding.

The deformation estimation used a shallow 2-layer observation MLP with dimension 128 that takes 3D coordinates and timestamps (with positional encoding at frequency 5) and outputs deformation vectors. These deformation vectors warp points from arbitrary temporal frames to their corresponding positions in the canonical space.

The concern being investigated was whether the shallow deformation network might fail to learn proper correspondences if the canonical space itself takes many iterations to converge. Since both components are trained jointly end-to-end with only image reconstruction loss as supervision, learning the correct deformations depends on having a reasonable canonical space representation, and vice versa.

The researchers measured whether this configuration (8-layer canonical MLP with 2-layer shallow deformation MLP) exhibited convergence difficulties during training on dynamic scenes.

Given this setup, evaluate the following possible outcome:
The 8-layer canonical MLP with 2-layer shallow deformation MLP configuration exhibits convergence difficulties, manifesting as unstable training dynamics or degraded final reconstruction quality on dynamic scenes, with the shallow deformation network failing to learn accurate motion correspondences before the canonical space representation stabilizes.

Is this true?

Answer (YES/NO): YES